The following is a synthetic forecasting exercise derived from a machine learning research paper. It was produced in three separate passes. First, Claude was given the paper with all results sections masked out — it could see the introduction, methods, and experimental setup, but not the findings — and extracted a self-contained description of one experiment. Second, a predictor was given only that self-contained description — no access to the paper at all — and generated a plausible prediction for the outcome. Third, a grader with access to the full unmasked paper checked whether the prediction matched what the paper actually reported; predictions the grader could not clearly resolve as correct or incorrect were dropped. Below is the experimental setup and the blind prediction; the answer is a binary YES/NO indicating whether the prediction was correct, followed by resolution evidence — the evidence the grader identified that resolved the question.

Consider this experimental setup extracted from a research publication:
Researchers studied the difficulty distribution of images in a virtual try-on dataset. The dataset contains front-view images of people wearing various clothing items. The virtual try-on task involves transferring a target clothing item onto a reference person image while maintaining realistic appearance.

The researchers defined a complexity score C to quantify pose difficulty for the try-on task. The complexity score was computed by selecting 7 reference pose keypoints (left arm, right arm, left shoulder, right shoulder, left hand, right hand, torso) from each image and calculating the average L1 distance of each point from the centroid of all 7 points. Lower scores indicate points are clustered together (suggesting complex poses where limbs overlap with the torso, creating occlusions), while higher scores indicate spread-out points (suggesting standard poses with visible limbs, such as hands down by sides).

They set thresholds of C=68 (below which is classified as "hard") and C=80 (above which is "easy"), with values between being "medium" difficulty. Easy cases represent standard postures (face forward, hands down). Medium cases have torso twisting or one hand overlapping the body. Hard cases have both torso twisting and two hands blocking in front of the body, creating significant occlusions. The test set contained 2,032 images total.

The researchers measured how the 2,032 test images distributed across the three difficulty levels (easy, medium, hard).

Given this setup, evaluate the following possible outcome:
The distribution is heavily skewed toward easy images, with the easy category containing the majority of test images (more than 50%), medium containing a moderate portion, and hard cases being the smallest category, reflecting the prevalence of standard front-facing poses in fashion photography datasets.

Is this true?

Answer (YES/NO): YES